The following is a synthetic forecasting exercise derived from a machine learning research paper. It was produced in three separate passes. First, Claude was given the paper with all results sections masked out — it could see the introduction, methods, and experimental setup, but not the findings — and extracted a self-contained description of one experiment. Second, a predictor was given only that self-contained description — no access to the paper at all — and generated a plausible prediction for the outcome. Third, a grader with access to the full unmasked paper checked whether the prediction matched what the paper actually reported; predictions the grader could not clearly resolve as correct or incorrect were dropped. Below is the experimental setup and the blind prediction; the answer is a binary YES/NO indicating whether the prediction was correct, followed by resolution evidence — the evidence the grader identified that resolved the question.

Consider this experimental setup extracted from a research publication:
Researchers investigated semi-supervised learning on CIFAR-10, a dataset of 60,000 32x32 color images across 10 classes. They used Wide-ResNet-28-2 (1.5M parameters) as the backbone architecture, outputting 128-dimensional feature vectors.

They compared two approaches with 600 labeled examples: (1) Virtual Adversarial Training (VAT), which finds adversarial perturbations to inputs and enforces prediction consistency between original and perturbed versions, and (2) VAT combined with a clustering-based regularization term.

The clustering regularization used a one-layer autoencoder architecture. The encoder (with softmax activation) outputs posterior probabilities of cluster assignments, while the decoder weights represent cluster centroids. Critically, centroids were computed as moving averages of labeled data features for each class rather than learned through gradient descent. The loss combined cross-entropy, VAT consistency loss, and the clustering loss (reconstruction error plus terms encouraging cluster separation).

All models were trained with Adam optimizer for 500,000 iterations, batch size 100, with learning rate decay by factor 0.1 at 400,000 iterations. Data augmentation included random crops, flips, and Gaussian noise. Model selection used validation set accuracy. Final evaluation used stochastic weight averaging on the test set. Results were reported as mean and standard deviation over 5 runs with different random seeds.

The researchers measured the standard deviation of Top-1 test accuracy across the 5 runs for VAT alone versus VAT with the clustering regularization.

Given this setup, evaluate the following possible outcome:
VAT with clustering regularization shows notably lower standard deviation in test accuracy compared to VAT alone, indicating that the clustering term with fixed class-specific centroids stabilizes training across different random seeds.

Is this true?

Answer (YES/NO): NO